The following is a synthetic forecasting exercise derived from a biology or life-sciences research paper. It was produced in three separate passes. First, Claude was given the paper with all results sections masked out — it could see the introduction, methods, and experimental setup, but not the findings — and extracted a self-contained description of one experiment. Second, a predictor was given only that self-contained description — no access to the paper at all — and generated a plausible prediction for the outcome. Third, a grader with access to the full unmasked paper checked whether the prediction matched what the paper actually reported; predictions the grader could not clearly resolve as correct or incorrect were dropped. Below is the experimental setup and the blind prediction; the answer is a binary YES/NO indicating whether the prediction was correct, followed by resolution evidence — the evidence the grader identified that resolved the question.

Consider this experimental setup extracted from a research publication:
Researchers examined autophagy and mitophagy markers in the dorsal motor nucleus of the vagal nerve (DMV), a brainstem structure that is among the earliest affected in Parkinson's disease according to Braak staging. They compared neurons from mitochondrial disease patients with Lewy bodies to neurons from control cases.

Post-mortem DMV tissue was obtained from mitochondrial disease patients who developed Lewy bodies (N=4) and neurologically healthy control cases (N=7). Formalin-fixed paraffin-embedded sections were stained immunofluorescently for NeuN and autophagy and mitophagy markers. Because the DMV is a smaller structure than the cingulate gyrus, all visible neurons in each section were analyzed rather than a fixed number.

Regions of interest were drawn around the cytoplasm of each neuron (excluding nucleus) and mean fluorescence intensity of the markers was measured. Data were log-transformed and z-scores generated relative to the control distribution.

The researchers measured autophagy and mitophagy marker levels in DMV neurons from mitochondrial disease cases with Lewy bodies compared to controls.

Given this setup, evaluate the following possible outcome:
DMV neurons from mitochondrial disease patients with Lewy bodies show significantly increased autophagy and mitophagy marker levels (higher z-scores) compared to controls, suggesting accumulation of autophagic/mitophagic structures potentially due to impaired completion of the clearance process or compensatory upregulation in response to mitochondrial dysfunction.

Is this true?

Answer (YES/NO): NO